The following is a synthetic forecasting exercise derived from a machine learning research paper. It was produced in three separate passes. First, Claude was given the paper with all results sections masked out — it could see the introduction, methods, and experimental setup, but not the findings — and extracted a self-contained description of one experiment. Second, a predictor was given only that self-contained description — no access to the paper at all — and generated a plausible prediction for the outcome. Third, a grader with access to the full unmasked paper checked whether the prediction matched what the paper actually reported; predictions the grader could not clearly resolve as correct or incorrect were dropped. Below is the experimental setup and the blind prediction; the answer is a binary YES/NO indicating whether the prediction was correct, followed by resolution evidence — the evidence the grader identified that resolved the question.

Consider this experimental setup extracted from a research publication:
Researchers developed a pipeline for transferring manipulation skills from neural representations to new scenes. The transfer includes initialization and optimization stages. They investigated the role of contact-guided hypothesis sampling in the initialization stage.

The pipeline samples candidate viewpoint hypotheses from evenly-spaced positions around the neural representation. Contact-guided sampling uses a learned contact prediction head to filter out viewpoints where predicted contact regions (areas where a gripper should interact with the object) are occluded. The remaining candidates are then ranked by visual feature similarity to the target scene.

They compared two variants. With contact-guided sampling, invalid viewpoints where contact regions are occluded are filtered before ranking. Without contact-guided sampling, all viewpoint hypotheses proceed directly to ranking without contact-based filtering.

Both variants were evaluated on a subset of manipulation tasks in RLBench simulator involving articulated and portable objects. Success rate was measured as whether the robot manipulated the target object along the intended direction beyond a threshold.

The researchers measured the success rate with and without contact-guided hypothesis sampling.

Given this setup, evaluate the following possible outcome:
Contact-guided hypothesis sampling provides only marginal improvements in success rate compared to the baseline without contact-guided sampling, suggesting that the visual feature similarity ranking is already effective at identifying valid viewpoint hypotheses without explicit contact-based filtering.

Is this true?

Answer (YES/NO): NO